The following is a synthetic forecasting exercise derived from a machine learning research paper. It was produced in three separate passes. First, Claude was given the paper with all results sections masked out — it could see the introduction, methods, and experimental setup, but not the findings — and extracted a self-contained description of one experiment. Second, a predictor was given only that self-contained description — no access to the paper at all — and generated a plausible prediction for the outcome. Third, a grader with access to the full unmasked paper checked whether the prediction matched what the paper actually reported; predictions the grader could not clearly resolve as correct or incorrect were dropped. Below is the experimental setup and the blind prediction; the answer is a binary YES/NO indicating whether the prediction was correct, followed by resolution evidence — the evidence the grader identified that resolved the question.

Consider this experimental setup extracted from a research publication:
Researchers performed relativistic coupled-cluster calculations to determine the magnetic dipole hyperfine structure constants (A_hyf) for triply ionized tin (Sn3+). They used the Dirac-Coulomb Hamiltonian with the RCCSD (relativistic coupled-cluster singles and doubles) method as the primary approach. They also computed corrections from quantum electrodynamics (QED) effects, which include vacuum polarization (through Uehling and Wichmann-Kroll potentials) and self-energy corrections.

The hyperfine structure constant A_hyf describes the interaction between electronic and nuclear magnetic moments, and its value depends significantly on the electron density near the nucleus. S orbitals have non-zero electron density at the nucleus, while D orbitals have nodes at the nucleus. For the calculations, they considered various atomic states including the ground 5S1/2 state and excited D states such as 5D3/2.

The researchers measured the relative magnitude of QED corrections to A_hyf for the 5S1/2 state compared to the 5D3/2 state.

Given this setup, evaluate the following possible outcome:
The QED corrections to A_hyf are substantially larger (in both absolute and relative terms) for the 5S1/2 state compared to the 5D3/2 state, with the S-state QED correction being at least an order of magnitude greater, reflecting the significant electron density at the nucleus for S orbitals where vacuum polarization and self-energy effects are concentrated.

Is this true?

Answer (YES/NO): YES